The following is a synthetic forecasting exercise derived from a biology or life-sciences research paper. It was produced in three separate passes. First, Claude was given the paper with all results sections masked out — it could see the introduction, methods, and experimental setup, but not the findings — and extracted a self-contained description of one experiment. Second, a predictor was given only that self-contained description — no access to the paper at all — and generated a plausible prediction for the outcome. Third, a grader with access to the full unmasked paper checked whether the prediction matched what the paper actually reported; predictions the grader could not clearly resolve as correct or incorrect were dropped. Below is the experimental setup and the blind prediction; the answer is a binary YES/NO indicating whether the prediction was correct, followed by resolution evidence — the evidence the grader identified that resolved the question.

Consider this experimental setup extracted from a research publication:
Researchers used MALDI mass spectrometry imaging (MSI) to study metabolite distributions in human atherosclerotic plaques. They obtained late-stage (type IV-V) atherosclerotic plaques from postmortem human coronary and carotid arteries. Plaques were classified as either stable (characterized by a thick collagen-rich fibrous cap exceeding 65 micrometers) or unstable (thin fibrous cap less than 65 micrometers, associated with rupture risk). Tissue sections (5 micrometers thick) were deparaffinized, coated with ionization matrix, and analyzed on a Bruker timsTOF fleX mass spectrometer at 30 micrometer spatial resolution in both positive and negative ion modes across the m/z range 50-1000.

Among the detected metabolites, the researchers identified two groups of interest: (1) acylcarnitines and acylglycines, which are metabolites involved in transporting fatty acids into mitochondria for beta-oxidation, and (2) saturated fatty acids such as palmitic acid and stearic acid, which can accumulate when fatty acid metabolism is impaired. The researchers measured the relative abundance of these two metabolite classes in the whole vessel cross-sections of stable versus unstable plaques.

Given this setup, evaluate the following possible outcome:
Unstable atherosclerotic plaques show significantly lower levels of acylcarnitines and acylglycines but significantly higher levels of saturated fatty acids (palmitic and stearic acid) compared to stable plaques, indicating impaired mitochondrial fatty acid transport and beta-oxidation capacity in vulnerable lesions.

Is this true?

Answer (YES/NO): YES